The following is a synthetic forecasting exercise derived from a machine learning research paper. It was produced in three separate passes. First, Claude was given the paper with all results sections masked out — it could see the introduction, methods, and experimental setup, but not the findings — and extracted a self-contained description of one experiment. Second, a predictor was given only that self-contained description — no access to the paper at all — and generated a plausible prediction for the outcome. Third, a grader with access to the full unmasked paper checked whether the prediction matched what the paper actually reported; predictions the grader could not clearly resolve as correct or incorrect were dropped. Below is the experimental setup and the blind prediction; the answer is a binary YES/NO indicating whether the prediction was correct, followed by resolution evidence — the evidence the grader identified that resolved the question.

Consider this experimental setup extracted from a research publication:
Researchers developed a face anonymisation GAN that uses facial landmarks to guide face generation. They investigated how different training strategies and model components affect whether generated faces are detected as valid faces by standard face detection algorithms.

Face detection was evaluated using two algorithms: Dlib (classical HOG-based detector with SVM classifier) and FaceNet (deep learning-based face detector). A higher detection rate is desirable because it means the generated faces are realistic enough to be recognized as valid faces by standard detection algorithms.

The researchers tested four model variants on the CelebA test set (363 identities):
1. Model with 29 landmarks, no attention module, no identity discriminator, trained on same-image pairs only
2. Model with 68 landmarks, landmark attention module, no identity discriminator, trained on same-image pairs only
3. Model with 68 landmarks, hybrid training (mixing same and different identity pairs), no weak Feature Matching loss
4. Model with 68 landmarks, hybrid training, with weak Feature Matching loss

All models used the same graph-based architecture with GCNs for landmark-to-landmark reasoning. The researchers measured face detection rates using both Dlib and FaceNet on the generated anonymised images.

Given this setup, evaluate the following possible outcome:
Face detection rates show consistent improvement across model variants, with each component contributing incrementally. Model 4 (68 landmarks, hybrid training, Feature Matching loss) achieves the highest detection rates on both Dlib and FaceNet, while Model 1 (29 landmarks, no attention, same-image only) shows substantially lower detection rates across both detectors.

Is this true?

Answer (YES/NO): NO